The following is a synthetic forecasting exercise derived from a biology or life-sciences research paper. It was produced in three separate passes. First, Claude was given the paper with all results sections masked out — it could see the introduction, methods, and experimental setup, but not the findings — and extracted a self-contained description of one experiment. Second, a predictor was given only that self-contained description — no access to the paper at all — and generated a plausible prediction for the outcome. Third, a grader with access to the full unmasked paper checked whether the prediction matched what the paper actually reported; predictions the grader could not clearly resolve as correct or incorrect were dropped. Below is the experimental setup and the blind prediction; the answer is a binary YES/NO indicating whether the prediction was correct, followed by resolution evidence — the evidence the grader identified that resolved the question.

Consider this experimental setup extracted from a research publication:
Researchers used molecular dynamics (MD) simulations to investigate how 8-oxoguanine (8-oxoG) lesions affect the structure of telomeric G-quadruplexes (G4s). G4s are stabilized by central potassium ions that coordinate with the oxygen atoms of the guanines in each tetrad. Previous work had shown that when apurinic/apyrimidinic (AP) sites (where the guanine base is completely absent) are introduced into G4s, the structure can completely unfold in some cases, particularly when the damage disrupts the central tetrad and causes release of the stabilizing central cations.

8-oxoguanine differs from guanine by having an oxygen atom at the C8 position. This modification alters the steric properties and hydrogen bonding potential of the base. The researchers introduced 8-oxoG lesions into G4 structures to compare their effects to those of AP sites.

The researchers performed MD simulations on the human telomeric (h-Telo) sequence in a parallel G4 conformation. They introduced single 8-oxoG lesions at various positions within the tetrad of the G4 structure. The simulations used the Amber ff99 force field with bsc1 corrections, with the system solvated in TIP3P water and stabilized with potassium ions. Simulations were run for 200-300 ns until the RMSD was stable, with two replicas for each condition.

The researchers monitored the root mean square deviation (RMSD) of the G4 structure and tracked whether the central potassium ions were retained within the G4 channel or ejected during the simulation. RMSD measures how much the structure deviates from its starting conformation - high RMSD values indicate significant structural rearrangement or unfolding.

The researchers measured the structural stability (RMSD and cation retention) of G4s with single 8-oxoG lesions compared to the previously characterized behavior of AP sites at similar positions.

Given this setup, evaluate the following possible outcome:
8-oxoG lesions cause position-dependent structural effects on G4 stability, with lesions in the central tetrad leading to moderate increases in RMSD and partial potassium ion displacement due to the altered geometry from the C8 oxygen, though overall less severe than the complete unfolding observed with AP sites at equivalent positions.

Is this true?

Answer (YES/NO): YES